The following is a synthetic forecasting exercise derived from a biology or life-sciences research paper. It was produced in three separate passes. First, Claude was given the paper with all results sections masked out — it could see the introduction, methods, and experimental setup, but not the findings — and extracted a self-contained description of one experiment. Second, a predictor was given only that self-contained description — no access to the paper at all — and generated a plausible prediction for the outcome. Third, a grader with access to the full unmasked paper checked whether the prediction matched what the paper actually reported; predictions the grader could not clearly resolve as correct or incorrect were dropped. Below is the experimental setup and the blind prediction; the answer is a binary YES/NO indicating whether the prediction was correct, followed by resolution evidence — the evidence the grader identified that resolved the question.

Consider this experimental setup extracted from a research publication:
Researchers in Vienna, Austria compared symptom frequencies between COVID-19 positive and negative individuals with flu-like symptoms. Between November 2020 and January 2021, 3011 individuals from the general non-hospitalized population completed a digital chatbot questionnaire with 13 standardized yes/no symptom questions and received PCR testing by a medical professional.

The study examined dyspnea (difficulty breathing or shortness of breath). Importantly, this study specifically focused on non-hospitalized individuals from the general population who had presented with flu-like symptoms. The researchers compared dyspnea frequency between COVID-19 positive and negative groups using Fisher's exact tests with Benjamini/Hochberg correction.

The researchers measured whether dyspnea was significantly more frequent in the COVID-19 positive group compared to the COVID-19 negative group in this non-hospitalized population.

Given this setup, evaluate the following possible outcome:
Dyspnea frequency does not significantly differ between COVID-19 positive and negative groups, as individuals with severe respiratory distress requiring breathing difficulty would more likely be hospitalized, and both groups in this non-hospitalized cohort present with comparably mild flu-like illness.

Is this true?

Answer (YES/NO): NO